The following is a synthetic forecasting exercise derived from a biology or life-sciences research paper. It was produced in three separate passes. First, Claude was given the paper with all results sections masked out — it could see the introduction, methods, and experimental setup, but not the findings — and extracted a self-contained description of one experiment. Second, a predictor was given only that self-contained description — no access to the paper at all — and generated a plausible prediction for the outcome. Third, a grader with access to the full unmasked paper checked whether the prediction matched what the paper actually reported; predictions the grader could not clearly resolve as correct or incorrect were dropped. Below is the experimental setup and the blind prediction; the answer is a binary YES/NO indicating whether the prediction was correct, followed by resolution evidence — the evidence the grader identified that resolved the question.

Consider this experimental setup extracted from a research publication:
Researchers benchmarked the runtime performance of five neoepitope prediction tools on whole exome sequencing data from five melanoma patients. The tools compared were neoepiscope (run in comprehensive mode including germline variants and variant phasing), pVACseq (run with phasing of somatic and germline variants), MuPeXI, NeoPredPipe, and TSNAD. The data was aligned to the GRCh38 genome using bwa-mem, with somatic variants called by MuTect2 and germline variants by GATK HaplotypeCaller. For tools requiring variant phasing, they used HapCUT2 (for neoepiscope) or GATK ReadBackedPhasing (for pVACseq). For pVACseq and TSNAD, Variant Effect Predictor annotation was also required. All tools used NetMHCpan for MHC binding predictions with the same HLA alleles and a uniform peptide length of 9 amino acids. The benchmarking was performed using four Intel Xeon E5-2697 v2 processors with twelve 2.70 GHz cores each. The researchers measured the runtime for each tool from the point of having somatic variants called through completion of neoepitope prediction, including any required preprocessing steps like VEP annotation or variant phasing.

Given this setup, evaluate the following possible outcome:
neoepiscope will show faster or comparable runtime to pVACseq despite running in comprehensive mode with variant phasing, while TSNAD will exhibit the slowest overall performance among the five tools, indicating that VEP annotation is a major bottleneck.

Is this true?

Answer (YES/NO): NO